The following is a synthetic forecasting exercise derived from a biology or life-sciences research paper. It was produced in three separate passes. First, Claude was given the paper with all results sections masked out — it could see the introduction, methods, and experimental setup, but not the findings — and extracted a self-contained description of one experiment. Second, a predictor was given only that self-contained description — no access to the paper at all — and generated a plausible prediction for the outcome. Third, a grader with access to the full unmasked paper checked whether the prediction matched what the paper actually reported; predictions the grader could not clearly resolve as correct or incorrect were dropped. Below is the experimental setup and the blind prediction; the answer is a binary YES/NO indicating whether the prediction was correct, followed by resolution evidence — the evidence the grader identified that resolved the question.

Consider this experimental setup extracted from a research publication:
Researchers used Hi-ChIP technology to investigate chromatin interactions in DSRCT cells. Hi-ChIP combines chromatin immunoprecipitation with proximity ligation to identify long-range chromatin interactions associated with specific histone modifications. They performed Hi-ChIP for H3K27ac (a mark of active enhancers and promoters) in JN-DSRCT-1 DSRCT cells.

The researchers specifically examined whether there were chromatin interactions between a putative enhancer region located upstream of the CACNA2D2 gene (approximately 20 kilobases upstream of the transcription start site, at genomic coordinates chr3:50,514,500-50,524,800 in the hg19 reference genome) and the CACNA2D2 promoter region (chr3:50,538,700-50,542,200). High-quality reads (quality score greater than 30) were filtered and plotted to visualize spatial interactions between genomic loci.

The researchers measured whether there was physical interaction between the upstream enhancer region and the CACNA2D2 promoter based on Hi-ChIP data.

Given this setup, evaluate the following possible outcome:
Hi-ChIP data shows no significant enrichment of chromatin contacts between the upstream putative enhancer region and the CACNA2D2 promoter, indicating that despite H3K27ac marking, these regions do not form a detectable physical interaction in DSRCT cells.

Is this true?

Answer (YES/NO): NO